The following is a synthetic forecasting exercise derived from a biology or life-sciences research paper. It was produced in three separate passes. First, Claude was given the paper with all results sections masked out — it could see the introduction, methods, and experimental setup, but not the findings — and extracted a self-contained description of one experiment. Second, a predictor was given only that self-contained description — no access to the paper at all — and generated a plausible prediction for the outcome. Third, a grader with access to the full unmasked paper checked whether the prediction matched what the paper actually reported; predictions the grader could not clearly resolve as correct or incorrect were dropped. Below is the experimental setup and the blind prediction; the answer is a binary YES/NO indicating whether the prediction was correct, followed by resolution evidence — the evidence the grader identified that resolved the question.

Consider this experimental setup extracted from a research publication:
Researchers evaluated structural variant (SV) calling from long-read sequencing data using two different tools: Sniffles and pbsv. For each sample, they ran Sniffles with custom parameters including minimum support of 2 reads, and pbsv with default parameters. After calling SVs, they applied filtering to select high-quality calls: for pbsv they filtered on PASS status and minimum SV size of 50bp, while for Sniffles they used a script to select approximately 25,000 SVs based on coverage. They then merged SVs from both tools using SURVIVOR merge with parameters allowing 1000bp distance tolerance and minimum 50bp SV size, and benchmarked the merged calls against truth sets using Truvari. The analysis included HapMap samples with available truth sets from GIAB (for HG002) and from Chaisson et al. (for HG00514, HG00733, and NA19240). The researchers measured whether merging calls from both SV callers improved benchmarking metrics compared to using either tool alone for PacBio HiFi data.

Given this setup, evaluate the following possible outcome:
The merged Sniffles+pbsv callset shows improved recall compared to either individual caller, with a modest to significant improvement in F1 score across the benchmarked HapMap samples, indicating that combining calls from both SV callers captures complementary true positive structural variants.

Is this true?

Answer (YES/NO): YES